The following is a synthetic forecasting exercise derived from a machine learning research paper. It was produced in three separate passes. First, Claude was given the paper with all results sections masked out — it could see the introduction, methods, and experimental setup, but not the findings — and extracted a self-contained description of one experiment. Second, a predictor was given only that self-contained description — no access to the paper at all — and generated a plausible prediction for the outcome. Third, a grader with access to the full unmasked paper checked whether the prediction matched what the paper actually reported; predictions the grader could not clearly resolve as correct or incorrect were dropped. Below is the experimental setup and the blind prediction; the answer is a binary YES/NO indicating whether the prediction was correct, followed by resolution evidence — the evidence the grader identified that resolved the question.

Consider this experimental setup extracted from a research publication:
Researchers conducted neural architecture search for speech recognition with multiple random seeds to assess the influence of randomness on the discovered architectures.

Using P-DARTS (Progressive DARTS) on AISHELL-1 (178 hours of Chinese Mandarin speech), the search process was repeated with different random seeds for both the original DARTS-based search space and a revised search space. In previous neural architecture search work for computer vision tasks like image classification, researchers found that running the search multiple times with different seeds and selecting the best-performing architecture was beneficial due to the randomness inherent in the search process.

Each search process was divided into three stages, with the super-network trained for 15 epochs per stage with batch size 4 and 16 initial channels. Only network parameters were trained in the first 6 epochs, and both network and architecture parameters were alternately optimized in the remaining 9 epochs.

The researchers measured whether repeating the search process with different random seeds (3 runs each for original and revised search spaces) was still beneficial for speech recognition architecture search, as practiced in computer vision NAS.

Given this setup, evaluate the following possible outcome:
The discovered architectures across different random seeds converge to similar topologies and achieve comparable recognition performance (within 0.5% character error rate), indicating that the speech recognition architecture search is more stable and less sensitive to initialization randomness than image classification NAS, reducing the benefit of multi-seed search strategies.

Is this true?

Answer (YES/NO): NO